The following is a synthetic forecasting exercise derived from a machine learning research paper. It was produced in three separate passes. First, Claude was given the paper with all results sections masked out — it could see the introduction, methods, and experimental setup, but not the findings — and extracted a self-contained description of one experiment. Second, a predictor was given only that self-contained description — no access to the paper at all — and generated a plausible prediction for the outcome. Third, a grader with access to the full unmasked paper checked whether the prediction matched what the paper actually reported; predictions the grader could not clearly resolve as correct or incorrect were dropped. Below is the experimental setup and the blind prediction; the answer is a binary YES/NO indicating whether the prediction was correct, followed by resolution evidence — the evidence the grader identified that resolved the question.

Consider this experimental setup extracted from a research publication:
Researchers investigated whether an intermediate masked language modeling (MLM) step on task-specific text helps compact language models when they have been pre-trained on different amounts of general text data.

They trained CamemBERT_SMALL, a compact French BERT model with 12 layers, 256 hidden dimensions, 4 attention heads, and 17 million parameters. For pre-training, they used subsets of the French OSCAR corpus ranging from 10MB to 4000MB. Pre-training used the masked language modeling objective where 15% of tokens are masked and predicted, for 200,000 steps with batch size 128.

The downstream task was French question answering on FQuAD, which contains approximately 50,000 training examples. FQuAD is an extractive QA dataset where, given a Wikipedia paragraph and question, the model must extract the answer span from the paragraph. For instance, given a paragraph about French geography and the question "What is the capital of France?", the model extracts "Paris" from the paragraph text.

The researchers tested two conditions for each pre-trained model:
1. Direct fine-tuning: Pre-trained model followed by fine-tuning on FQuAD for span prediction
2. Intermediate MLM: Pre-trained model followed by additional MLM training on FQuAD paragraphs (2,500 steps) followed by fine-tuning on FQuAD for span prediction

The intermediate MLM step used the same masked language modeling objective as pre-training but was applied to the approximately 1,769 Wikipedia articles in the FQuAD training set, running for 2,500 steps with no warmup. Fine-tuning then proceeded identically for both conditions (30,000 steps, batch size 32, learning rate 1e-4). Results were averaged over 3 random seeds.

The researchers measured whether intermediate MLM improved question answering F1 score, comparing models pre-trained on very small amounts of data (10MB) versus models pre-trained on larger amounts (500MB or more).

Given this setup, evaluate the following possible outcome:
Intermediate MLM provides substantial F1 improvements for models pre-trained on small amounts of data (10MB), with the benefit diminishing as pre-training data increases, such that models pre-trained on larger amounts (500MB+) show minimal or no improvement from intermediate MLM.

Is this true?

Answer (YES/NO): YES